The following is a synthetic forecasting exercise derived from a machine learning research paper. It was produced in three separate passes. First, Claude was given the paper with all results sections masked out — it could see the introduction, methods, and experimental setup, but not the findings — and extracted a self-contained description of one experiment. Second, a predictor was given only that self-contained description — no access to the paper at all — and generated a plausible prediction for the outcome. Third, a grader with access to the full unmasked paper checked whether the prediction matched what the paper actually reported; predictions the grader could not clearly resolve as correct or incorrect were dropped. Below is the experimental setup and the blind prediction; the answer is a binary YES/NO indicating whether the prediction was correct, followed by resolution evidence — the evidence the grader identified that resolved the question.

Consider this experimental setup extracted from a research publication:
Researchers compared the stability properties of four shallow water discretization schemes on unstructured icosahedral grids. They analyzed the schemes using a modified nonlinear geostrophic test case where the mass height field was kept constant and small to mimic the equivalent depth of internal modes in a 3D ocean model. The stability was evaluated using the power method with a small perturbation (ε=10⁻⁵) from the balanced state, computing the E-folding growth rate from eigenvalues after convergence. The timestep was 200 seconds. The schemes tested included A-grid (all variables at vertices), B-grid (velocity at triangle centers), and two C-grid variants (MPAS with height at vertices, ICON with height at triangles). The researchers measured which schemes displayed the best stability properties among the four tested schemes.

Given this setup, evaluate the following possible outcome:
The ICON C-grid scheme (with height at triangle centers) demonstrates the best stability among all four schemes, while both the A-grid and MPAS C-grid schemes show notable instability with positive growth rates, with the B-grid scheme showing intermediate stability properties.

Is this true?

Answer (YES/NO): NO